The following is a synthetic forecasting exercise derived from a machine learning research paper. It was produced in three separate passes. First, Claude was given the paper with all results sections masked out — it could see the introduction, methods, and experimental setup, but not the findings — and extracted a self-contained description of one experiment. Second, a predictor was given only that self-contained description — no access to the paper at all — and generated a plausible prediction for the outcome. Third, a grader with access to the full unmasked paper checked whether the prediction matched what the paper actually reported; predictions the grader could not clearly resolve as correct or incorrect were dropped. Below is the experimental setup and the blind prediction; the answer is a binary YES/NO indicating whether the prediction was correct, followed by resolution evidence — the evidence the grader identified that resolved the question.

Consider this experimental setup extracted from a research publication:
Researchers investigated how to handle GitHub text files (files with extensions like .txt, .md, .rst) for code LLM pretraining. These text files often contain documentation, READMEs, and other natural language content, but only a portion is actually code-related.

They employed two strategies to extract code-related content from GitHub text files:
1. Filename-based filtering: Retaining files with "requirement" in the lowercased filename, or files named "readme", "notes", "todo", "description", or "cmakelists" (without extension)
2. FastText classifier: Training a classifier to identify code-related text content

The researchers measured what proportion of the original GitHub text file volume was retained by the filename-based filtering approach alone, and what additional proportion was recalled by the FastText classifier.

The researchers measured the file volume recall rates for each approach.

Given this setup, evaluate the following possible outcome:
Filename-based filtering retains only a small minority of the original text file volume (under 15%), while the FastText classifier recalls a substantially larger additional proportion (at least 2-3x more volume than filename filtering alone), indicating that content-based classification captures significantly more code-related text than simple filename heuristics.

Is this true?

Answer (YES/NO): YES